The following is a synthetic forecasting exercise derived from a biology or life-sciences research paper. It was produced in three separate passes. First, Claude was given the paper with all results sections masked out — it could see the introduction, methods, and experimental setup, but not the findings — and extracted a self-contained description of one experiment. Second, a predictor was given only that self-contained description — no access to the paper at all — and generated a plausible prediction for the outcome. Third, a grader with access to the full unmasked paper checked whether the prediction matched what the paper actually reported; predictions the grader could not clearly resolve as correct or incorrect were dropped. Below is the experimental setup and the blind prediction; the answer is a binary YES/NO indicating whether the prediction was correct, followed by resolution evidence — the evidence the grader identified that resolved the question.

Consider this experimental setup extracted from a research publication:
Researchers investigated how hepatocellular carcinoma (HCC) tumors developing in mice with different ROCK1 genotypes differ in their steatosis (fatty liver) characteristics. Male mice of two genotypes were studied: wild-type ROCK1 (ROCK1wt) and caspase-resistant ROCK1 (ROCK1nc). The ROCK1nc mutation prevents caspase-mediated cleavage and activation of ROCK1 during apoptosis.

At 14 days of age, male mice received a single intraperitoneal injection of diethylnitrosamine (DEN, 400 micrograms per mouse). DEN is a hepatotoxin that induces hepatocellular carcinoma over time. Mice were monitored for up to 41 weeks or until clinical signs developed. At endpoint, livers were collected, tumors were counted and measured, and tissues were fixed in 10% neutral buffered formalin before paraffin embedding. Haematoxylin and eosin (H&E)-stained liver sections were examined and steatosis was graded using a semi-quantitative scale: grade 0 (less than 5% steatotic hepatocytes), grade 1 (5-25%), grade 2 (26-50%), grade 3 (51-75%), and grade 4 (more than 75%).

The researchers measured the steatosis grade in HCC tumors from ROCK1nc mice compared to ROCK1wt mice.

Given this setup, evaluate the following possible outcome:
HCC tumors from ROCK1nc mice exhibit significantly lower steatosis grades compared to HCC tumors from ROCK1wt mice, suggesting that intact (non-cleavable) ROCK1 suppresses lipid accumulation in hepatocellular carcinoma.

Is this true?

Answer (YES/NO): NO